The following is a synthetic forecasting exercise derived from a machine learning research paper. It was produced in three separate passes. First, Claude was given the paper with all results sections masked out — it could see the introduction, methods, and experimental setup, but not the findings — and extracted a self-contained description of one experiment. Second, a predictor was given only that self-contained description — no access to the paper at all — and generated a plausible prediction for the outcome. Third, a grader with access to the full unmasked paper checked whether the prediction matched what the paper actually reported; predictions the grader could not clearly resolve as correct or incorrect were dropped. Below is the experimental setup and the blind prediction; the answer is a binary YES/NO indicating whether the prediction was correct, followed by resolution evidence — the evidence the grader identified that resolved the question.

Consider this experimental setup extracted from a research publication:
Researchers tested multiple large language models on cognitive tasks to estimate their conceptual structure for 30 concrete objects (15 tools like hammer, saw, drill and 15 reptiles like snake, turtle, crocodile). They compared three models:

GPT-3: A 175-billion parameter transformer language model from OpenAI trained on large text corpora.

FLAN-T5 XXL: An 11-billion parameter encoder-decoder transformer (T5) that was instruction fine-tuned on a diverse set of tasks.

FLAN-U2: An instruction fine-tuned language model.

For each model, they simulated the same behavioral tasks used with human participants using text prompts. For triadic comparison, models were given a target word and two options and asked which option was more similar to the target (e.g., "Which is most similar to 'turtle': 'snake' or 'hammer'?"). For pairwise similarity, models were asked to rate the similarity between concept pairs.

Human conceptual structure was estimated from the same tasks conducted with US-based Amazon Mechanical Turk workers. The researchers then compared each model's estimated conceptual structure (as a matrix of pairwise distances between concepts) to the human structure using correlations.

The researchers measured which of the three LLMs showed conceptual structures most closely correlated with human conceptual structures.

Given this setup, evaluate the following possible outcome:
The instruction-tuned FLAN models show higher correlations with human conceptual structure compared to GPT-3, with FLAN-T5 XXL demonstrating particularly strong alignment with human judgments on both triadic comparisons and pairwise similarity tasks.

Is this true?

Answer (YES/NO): NO